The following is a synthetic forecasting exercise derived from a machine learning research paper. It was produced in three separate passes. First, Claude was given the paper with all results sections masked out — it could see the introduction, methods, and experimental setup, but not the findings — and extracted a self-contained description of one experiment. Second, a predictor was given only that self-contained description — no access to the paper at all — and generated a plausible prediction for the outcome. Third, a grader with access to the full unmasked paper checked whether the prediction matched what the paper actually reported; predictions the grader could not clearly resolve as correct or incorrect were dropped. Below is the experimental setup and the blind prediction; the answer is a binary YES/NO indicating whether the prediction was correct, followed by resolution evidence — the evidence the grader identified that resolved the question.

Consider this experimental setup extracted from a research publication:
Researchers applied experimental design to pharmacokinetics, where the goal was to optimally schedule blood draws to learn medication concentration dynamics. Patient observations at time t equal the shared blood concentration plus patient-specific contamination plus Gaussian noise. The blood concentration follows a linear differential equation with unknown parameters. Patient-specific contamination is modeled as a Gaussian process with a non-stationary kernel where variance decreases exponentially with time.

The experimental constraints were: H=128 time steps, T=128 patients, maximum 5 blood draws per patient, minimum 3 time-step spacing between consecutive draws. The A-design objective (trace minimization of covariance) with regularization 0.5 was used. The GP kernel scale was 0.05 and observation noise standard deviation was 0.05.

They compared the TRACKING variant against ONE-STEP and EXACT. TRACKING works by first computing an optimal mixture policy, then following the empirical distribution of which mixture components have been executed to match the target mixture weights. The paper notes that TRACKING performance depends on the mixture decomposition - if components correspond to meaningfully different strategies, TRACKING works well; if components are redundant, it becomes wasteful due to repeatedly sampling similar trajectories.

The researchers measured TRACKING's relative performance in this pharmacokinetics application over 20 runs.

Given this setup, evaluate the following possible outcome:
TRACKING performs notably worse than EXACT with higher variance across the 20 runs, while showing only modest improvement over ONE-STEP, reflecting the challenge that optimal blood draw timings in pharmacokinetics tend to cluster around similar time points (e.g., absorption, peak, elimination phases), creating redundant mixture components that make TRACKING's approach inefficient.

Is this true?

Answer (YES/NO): NO